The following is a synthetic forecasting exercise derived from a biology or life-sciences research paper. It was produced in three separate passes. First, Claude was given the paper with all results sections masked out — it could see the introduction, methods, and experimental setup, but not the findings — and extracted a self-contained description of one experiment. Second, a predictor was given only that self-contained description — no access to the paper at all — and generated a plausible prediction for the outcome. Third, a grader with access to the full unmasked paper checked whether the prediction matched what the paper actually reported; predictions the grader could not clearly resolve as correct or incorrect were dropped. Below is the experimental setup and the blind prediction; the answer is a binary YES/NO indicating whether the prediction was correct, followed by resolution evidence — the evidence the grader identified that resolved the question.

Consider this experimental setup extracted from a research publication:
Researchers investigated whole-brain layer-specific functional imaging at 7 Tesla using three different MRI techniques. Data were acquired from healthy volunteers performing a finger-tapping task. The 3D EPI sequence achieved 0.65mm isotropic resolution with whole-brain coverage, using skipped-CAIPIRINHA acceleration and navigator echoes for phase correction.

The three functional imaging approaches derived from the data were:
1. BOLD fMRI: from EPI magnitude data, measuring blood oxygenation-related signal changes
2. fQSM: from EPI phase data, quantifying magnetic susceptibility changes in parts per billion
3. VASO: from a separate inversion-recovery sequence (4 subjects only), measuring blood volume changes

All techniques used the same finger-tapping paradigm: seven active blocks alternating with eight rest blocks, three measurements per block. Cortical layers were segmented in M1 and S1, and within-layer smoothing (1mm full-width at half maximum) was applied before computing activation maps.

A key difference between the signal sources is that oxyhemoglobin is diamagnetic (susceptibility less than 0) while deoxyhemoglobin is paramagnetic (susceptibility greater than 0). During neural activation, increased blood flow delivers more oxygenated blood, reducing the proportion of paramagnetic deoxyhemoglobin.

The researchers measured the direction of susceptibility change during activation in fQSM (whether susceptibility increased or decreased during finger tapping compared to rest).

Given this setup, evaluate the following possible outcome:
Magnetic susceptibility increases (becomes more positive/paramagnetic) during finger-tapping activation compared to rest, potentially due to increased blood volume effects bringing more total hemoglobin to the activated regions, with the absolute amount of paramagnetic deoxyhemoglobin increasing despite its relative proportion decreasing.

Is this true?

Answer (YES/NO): NO